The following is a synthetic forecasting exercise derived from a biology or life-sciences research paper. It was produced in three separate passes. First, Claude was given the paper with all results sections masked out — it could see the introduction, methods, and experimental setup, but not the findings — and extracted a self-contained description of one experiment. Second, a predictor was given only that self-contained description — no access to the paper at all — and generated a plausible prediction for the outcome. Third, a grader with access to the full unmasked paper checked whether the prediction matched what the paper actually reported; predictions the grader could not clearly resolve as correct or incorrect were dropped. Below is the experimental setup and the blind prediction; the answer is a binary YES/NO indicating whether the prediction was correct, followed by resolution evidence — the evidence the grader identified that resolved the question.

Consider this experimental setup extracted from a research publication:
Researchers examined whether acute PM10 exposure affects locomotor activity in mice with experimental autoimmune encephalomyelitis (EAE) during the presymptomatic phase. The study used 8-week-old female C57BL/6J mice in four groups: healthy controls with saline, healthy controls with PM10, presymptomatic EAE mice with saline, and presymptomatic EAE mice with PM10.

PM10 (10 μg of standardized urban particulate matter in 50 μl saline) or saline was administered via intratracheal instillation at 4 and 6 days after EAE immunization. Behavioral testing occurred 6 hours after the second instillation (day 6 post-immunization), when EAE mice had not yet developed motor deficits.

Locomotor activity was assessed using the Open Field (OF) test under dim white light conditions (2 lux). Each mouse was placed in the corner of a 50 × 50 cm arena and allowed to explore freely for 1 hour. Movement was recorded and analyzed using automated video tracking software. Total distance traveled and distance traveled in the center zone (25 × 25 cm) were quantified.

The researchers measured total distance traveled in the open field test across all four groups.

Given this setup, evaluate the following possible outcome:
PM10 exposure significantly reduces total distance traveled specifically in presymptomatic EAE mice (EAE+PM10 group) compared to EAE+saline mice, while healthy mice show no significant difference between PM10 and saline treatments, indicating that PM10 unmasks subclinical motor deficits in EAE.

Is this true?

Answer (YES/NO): NO